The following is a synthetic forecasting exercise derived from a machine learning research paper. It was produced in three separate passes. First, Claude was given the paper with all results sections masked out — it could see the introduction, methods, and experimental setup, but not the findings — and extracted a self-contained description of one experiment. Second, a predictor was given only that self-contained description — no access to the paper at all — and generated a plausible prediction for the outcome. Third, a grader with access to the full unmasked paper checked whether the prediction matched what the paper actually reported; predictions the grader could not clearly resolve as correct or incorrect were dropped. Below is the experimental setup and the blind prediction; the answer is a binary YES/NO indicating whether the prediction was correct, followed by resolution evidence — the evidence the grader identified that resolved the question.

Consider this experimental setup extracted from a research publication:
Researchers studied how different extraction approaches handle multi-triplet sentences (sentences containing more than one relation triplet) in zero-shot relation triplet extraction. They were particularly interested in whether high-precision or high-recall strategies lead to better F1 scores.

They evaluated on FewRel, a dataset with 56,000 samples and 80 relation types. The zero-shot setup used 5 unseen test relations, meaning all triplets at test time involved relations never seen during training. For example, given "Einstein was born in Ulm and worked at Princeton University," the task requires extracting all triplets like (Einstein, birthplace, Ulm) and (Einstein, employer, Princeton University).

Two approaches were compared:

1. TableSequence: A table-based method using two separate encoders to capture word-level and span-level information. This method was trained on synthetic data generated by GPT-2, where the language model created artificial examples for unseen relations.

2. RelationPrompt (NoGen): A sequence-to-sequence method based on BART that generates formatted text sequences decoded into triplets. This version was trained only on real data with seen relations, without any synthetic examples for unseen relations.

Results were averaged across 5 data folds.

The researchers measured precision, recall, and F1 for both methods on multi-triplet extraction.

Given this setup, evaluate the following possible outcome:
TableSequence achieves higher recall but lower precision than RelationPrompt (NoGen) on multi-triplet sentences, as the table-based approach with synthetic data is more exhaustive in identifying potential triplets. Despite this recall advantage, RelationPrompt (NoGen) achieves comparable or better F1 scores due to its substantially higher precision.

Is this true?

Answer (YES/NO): NO